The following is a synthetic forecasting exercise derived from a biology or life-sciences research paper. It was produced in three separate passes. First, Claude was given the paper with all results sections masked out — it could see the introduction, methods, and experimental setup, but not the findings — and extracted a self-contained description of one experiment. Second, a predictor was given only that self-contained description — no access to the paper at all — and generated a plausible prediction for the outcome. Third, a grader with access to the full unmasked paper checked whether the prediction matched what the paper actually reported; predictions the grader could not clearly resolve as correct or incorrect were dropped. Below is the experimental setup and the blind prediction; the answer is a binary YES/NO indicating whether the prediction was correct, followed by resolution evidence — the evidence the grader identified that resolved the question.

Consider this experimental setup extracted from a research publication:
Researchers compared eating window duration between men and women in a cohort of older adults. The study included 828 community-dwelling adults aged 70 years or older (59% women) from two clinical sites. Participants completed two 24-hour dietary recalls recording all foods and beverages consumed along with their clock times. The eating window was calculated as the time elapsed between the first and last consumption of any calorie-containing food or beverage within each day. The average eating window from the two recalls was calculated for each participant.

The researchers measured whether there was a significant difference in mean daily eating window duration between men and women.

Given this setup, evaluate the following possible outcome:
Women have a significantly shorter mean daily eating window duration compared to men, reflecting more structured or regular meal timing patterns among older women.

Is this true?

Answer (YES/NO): YES